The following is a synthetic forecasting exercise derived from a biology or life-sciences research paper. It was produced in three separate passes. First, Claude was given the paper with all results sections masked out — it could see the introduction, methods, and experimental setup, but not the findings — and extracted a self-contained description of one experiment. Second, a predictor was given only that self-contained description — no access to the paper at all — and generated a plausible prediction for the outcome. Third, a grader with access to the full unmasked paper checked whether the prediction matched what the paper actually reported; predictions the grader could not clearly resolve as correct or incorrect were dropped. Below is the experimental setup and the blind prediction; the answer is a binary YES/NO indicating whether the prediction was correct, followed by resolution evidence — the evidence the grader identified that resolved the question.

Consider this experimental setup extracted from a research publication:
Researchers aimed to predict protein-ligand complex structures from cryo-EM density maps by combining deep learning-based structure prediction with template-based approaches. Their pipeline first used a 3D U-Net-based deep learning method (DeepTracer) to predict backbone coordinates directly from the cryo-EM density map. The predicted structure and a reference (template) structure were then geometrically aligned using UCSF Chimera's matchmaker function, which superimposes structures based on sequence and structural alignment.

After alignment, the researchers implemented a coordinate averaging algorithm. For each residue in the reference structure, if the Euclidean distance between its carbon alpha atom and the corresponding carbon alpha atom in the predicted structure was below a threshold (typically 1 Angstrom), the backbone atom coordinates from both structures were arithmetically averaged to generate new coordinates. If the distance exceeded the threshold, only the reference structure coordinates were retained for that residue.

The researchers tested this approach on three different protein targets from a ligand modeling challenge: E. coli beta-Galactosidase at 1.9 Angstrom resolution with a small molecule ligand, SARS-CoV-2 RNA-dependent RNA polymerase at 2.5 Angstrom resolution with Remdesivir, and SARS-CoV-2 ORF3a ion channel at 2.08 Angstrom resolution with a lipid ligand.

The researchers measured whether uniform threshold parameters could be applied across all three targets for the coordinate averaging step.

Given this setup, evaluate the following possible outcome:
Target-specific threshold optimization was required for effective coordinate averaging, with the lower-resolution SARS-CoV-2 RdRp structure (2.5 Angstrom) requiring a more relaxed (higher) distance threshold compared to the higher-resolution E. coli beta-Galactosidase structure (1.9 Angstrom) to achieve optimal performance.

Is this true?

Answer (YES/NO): NO